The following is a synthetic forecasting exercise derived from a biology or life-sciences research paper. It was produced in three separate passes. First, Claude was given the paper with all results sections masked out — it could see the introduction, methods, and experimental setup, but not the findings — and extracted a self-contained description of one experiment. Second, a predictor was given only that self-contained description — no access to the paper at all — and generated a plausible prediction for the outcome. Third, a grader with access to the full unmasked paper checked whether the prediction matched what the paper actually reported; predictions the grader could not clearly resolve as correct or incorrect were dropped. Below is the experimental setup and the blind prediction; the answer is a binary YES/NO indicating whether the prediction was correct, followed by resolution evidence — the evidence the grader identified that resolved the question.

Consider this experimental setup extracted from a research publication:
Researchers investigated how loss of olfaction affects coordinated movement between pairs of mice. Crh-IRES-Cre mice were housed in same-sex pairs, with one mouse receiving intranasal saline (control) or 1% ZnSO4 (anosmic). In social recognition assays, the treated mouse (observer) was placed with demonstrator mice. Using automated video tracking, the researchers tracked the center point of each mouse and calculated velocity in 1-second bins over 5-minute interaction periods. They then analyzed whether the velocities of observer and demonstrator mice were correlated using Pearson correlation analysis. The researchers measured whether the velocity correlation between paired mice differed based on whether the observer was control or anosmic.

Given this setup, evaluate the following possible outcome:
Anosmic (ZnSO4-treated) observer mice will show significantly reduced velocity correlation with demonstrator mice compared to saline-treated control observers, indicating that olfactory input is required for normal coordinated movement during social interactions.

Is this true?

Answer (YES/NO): YES